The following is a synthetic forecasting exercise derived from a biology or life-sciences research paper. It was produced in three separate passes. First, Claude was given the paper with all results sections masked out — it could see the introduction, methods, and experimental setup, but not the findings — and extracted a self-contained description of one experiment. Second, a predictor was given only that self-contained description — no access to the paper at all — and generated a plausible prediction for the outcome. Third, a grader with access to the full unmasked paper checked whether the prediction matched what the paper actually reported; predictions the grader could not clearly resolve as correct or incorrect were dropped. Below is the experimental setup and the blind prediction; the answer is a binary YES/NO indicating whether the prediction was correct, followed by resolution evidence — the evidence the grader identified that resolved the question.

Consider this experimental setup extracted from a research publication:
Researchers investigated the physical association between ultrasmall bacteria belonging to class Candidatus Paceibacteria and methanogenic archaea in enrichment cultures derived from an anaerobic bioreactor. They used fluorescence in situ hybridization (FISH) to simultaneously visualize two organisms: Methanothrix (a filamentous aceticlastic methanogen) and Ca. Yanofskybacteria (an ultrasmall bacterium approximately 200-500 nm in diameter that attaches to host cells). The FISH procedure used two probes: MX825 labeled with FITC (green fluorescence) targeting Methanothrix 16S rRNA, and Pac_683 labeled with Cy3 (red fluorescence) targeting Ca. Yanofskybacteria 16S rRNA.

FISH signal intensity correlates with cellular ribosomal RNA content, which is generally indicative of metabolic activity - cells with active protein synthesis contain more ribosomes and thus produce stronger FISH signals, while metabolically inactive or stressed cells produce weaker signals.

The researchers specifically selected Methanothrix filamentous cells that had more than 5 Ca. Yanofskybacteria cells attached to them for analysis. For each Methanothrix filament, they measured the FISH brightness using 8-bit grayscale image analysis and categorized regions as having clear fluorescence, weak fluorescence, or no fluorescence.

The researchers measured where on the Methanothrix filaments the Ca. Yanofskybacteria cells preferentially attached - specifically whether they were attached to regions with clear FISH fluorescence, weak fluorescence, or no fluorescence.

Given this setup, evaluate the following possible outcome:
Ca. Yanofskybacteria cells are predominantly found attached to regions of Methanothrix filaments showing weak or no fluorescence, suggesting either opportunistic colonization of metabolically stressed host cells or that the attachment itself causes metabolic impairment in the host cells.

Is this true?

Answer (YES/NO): YES